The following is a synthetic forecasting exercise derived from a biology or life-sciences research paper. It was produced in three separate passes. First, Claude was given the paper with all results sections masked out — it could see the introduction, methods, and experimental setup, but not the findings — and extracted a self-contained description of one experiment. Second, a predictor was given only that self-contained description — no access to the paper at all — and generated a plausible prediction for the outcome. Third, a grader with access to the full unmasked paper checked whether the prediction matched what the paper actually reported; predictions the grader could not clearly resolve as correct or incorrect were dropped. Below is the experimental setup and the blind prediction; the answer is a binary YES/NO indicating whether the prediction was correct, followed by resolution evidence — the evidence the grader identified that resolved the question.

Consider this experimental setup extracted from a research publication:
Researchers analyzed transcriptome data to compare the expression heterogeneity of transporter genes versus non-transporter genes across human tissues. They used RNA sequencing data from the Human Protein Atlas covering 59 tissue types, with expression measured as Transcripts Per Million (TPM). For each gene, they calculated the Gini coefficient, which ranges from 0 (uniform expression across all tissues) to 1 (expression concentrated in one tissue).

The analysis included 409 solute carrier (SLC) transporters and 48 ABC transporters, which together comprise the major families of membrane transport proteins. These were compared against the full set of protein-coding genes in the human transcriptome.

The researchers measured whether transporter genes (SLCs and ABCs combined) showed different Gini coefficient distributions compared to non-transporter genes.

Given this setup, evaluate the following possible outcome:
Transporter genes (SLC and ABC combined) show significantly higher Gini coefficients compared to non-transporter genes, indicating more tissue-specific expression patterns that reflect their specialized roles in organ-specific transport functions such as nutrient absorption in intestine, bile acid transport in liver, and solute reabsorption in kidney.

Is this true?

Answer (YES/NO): YES